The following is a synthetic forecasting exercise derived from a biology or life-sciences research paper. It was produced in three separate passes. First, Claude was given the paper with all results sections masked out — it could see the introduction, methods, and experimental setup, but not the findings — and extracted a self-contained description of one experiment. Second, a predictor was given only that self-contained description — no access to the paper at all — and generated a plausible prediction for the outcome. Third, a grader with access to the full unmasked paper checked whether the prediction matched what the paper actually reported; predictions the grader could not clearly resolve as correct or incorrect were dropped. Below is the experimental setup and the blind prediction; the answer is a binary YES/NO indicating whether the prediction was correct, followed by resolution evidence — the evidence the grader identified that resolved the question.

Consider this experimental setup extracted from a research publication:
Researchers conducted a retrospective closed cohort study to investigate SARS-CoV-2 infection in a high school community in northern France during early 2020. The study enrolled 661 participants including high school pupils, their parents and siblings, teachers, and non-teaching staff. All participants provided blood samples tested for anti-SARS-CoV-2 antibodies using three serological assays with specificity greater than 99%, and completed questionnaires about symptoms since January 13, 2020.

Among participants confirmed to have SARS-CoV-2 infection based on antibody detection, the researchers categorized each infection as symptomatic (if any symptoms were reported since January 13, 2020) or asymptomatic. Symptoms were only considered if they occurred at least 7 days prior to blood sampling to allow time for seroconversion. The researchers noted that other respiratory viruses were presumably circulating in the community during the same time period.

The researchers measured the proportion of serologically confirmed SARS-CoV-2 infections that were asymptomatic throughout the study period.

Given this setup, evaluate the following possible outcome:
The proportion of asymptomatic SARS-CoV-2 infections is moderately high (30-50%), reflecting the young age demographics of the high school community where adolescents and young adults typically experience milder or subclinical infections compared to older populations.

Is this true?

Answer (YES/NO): NO